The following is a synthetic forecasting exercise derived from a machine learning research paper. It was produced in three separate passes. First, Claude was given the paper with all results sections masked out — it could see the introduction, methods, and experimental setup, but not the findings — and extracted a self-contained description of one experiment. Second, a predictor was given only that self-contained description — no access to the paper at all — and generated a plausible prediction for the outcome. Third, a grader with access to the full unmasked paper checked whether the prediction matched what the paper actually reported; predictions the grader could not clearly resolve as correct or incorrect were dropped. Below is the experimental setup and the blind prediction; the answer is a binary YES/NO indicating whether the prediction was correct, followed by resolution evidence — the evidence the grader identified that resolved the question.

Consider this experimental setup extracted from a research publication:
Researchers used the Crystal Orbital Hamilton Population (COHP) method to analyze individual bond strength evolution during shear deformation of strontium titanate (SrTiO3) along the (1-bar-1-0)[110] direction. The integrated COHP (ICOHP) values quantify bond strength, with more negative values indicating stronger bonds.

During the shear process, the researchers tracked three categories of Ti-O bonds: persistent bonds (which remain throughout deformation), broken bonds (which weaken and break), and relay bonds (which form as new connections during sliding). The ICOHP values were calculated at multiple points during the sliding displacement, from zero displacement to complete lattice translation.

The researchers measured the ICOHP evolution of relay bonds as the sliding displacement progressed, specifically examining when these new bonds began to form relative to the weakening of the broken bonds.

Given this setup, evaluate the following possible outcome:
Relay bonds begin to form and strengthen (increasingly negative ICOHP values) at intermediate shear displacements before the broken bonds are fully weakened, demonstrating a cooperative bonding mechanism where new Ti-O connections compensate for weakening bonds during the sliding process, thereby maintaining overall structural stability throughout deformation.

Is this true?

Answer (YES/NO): YES